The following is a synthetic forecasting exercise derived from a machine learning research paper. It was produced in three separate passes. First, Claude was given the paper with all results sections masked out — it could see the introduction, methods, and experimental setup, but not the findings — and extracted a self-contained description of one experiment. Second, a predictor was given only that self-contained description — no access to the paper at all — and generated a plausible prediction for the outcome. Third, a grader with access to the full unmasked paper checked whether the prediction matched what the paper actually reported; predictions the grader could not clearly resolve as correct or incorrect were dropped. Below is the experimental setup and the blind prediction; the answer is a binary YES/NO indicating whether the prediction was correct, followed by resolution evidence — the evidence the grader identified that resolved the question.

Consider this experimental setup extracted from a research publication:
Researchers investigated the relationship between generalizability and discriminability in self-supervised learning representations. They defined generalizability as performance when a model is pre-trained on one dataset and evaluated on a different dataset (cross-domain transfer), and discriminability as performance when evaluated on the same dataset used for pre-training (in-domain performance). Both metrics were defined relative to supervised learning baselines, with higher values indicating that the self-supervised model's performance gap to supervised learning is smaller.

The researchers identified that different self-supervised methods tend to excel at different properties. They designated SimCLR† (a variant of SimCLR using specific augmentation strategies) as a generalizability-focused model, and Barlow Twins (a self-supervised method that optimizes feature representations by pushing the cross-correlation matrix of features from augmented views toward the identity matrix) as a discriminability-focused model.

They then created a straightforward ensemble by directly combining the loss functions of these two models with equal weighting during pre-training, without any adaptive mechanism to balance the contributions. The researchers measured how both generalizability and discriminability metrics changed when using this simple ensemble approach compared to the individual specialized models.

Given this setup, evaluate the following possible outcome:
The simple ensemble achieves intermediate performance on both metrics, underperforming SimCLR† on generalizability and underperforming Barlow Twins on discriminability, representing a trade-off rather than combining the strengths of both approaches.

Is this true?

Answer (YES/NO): NO